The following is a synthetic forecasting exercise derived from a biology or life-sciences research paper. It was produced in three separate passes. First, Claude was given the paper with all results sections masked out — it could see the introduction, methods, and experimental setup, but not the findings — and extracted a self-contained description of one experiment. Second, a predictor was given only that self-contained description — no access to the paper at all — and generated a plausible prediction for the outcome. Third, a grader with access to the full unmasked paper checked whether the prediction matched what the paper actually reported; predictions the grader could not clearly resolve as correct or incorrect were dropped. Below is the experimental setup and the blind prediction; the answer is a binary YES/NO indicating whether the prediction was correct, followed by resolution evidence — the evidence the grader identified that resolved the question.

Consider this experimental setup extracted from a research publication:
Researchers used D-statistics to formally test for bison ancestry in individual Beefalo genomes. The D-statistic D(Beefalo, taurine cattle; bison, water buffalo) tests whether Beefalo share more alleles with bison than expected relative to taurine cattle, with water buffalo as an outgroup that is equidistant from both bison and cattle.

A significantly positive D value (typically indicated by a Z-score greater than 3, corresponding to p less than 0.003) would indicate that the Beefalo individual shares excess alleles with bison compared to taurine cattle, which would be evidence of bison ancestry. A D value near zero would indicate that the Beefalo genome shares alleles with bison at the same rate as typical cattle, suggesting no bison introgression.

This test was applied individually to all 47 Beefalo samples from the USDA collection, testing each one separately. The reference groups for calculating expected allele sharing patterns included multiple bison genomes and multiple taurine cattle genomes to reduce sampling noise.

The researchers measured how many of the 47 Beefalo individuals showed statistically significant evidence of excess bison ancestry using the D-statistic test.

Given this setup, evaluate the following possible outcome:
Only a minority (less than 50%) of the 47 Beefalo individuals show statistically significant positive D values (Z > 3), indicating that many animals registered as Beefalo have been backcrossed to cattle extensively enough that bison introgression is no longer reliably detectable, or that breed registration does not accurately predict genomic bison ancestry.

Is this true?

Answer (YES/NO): YES